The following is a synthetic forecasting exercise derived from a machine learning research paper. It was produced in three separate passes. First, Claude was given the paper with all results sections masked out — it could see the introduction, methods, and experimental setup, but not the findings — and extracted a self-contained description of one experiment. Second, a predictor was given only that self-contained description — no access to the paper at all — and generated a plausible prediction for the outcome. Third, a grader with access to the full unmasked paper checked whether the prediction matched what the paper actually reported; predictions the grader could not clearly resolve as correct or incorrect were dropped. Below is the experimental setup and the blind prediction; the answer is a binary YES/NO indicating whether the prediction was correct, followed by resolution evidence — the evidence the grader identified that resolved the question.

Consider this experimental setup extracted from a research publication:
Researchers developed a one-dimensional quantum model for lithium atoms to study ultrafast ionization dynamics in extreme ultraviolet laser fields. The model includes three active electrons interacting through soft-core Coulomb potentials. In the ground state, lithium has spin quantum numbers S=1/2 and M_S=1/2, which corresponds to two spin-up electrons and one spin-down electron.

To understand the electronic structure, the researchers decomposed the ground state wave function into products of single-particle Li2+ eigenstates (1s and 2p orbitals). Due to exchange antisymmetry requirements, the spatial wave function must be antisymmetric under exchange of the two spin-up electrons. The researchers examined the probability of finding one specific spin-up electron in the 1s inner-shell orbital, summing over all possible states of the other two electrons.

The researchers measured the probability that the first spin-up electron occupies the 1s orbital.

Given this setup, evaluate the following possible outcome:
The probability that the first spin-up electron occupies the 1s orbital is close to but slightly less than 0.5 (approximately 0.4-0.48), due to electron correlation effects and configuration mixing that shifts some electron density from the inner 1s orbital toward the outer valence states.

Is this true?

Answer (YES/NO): NO